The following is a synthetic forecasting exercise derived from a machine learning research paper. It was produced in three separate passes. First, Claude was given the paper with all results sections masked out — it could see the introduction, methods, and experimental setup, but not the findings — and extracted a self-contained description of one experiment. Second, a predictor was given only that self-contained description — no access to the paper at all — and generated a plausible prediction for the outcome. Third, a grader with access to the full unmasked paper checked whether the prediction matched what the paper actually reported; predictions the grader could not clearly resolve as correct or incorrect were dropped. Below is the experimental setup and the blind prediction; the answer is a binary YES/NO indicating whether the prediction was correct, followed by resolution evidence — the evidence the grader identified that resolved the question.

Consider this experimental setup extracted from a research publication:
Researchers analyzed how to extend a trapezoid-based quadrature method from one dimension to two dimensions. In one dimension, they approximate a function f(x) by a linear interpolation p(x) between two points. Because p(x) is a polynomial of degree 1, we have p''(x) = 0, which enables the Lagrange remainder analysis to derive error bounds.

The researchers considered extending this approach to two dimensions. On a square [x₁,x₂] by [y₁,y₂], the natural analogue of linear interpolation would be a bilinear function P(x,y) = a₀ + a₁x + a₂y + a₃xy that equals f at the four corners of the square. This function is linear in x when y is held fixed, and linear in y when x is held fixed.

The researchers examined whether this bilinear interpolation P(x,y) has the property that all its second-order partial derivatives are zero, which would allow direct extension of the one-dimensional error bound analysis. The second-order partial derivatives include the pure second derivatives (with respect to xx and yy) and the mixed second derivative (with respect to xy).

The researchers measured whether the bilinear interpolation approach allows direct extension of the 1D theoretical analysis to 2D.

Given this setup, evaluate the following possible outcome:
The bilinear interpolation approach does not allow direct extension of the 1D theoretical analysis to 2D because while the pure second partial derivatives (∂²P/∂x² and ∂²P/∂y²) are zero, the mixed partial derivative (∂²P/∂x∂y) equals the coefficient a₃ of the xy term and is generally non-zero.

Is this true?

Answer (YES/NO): YES